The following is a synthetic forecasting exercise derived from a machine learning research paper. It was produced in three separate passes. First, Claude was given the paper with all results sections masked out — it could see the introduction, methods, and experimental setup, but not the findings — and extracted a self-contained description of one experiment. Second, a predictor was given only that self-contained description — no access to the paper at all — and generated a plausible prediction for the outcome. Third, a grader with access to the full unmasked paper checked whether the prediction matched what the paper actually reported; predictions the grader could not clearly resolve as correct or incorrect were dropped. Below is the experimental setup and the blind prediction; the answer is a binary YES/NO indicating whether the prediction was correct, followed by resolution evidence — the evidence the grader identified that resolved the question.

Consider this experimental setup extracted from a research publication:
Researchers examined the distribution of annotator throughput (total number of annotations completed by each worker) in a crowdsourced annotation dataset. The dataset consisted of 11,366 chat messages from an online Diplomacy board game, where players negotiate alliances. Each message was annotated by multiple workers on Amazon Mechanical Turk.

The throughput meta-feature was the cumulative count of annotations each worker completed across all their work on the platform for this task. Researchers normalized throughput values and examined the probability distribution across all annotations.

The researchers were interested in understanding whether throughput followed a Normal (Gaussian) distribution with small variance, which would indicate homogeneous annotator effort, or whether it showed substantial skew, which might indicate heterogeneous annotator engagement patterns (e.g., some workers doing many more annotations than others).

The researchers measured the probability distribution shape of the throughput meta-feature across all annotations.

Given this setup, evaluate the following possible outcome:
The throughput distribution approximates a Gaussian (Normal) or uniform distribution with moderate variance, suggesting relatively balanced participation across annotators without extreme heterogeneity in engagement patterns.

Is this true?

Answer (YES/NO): NO